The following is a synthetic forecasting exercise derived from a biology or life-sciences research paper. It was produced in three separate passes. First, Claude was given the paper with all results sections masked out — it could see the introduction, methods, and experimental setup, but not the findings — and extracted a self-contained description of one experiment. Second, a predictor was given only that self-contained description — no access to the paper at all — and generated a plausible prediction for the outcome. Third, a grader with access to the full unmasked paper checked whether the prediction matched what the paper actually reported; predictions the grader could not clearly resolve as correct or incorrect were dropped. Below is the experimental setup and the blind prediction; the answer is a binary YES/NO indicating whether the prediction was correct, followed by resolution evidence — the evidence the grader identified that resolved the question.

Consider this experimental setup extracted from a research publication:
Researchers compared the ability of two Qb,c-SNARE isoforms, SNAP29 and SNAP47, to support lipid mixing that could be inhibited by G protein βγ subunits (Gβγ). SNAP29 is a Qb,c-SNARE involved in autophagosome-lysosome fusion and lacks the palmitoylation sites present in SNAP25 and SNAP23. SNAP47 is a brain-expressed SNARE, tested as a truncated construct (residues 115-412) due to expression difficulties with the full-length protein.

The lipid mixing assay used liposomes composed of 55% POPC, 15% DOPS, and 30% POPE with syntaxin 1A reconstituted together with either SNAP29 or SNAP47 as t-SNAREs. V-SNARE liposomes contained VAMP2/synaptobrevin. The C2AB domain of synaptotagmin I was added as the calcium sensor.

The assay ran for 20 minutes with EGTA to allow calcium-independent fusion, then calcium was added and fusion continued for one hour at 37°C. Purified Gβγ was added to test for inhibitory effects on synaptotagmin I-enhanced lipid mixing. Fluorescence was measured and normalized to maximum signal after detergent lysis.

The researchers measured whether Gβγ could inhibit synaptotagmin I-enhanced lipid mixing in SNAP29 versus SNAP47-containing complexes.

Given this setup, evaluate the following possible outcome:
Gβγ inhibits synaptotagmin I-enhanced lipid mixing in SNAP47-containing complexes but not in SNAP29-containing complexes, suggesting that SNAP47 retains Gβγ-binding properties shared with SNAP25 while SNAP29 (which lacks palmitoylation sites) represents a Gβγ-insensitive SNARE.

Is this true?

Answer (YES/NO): NO